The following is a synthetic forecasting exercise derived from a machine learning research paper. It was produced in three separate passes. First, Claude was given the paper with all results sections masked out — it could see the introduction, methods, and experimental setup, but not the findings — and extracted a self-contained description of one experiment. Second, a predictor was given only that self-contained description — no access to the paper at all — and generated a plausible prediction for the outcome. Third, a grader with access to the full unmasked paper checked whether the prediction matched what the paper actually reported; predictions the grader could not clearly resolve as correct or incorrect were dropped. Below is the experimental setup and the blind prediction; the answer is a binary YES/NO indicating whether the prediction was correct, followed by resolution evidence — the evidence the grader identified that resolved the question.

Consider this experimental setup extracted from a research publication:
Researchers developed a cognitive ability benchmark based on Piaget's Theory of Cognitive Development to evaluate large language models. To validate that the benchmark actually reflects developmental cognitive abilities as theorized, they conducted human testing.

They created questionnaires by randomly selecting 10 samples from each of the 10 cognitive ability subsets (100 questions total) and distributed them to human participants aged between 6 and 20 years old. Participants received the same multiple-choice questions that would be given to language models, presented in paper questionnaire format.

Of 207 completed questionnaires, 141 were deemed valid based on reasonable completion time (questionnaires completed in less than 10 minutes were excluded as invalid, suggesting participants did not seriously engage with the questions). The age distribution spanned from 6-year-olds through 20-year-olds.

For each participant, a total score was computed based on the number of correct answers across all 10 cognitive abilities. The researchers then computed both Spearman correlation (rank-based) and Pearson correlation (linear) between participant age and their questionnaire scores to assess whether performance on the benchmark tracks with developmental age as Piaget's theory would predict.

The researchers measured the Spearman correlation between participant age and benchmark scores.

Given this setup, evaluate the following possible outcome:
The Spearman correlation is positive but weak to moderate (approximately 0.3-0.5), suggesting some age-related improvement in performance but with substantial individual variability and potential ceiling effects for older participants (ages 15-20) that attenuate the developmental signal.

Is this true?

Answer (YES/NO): NO